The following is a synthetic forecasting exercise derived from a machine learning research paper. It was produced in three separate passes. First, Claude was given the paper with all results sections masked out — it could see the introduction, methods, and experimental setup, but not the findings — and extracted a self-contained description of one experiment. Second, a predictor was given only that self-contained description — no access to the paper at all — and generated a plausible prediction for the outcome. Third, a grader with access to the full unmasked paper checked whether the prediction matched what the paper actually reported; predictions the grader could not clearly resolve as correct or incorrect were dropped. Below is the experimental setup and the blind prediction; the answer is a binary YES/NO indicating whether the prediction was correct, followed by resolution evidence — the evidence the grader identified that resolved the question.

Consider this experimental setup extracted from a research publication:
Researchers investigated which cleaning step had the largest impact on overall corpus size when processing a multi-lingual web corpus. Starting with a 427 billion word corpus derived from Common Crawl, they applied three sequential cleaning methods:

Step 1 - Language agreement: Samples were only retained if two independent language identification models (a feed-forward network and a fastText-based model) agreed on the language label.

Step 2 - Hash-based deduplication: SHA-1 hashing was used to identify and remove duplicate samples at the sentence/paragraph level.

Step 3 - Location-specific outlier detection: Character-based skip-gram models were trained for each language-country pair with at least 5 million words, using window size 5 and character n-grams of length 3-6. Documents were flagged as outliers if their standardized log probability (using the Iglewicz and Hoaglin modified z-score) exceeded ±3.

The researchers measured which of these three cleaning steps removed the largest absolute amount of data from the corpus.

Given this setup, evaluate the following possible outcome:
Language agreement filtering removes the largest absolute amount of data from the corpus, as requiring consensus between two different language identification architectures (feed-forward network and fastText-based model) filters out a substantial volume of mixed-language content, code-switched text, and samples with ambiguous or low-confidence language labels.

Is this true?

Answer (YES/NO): NO